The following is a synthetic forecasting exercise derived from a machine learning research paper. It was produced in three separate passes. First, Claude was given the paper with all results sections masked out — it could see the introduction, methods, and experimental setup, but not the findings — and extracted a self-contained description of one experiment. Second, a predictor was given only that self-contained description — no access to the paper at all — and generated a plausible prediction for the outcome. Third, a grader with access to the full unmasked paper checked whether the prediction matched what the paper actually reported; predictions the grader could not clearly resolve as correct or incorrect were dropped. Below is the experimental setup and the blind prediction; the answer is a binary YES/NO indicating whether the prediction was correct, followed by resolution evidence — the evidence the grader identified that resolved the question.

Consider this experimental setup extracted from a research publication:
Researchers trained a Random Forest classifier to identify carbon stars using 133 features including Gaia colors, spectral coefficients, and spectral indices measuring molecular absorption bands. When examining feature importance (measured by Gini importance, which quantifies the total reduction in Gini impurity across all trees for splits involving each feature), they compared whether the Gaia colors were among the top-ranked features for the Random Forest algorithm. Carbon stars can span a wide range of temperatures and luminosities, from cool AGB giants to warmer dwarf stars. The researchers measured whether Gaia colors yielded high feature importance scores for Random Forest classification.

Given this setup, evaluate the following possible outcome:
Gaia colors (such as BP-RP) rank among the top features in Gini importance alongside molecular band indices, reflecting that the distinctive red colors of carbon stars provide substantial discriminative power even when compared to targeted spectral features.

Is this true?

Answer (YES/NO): NO